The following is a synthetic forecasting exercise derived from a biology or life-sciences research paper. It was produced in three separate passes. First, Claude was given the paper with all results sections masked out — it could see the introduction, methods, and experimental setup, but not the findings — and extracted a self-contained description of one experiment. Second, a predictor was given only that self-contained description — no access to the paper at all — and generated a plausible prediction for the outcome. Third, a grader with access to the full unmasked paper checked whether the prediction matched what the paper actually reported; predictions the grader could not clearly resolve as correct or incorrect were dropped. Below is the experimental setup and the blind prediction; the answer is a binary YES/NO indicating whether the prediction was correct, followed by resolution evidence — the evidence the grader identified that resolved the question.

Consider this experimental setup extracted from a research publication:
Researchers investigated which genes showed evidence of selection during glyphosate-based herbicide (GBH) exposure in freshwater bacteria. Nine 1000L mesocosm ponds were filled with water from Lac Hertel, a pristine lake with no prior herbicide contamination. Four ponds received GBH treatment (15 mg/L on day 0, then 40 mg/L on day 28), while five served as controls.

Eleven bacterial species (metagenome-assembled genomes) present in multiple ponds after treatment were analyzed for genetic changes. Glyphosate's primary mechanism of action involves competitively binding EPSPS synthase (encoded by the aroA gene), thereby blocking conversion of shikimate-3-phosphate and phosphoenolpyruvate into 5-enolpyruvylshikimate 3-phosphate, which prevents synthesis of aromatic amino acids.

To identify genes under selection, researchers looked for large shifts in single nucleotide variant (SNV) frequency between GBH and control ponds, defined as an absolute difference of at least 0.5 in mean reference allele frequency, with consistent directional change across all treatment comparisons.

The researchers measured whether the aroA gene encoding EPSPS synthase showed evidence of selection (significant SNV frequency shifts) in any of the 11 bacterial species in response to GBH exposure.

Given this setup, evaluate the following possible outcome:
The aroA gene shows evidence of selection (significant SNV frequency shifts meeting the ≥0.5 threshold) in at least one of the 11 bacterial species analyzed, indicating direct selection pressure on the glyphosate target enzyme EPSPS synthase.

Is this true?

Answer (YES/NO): NO